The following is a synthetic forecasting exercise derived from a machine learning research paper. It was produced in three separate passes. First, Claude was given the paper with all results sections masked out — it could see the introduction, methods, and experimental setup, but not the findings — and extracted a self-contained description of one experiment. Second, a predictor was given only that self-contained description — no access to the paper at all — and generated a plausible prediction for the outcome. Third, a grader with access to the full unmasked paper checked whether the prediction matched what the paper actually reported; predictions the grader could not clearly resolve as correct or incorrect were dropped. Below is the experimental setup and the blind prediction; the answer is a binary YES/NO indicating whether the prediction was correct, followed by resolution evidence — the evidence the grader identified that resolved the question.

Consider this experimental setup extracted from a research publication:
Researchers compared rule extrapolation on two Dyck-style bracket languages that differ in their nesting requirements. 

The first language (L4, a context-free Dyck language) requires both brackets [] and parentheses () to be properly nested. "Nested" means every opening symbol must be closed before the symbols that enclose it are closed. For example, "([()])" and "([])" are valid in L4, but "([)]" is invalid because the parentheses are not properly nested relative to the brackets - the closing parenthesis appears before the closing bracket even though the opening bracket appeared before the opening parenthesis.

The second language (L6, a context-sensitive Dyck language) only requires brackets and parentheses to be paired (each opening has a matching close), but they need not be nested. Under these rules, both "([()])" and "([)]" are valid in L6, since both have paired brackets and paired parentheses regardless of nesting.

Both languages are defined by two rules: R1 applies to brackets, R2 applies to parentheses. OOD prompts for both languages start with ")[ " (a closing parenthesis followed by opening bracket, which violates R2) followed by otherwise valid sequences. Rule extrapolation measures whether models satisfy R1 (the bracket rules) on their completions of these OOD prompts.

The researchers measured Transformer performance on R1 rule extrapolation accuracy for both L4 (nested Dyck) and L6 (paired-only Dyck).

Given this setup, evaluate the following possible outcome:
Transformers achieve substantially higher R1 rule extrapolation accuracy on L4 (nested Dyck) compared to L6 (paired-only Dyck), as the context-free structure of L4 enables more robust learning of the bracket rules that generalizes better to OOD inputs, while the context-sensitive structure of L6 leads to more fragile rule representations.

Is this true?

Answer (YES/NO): NO